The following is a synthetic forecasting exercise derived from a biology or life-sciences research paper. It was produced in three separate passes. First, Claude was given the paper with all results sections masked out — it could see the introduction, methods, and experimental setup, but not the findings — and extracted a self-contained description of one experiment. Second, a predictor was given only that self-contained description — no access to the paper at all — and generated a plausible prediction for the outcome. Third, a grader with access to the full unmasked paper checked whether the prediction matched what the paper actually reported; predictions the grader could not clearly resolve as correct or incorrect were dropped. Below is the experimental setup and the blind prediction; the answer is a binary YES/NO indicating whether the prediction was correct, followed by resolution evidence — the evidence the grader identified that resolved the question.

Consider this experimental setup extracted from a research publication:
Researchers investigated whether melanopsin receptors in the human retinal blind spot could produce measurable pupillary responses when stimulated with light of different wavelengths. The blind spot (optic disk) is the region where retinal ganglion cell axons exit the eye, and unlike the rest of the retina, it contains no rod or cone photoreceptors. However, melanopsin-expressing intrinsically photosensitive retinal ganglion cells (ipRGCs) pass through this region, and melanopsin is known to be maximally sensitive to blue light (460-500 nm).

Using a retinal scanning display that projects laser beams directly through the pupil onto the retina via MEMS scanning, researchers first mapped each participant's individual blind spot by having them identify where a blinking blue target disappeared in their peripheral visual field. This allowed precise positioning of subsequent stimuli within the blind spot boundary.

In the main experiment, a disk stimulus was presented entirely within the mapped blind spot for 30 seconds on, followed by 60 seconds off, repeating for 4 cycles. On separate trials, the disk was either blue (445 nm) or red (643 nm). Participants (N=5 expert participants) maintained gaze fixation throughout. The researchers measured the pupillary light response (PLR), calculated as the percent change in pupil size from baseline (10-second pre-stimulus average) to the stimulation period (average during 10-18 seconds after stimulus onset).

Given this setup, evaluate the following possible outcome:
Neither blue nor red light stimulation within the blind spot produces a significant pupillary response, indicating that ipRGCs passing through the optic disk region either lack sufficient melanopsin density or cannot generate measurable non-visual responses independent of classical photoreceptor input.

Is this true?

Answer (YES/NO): NO